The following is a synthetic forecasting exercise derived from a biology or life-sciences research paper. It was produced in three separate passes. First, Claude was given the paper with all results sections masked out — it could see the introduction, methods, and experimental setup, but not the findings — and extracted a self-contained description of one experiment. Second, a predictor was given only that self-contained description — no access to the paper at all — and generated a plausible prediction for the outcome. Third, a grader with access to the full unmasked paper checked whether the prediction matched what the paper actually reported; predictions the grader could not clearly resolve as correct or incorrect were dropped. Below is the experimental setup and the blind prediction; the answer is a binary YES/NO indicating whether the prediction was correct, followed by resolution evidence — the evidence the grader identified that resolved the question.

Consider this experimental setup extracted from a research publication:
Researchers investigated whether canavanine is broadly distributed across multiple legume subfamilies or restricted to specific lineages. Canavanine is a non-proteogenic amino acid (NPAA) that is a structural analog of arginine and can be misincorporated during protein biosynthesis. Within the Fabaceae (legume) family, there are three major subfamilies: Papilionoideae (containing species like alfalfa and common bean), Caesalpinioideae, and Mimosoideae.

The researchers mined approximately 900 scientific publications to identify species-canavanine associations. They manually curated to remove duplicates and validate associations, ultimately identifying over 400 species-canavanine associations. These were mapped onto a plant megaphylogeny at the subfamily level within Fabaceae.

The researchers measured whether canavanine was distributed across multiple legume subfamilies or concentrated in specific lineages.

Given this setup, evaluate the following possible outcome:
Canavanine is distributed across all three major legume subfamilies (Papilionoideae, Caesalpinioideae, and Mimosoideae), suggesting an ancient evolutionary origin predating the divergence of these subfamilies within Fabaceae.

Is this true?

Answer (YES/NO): NO